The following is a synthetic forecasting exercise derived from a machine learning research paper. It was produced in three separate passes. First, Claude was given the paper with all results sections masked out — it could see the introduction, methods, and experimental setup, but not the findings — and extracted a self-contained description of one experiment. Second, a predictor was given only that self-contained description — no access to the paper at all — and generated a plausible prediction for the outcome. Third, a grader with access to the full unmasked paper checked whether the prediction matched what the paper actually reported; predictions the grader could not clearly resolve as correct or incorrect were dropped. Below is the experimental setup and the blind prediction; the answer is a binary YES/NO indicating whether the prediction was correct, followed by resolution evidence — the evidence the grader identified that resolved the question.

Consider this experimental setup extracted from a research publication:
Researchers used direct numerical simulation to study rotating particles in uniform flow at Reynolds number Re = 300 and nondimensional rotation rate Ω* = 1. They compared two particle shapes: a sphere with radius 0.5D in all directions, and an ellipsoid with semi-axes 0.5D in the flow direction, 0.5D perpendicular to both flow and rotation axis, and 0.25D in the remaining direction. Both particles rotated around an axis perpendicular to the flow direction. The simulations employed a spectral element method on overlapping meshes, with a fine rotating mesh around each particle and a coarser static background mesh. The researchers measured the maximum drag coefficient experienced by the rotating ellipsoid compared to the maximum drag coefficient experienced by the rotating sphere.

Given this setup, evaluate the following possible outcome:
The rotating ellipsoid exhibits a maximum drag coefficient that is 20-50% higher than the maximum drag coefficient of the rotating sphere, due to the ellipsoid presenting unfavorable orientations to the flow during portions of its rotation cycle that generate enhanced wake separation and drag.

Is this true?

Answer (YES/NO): YES